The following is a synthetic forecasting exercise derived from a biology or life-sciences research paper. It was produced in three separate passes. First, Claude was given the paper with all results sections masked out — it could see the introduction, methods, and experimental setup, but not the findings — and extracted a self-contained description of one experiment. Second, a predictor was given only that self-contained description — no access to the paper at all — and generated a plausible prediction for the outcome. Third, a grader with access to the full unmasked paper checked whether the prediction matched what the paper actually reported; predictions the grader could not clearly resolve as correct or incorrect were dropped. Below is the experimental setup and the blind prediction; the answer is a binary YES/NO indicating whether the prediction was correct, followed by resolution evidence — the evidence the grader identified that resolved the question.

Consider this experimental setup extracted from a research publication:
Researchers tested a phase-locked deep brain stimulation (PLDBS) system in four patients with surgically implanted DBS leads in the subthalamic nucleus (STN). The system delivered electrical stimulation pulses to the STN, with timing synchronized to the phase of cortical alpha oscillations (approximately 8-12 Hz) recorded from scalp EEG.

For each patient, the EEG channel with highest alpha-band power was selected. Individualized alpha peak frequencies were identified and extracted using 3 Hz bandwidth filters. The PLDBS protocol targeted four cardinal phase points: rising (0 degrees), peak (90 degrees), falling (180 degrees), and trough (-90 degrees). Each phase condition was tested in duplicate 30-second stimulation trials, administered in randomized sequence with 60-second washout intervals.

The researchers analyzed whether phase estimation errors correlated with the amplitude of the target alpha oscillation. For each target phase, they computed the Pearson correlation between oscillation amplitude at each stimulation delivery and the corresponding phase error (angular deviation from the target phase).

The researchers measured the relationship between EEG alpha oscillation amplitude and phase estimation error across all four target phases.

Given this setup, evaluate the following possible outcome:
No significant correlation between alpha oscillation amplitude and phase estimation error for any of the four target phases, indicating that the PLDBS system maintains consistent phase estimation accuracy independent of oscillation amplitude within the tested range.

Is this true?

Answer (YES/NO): NO